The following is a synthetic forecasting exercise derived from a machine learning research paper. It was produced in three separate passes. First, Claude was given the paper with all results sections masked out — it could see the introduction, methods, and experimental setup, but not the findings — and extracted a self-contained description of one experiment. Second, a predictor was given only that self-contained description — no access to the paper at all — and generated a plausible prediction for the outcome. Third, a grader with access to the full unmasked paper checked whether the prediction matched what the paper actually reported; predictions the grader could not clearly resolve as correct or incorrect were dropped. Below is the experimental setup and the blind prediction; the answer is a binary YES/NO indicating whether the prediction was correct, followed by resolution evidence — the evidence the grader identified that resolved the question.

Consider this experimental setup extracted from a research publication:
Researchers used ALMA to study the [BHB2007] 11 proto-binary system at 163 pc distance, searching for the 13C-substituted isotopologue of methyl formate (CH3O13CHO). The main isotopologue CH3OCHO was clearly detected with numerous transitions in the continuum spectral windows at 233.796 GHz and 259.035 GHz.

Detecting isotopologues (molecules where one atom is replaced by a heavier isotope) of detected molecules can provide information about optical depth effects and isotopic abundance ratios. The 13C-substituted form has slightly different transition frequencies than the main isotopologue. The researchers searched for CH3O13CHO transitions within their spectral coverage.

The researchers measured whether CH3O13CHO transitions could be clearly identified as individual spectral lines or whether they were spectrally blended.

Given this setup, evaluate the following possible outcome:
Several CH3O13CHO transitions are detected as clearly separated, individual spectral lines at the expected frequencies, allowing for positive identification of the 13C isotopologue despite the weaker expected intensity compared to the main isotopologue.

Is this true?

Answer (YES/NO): NO